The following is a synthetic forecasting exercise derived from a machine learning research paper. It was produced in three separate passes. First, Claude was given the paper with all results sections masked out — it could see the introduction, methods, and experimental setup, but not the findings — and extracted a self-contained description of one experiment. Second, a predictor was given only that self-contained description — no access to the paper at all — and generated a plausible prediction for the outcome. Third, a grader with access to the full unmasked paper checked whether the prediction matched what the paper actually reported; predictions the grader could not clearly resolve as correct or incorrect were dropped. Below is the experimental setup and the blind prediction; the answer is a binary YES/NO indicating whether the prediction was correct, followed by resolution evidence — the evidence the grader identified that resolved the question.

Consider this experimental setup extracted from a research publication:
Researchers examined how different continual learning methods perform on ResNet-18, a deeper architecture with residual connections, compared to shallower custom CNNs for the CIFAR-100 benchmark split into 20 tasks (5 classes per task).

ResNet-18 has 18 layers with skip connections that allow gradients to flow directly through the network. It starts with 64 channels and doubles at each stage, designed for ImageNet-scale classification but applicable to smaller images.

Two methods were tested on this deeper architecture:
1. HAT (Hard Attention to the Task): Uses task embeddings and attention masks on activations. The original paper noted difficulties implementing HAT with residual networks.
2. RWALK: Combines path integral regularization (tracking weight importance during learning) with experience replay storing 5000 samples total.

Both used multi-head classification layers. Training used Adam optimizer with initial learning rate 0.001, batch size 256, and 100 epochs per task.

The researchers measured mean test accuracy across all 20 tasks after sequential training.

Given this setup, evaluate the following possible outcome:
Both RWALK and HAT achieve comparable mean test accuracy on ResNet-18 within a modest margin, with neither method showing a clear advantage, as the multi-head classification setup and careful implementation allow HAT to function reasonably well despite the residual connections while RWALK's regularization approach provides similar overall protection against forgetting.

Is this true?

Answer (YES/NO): NO